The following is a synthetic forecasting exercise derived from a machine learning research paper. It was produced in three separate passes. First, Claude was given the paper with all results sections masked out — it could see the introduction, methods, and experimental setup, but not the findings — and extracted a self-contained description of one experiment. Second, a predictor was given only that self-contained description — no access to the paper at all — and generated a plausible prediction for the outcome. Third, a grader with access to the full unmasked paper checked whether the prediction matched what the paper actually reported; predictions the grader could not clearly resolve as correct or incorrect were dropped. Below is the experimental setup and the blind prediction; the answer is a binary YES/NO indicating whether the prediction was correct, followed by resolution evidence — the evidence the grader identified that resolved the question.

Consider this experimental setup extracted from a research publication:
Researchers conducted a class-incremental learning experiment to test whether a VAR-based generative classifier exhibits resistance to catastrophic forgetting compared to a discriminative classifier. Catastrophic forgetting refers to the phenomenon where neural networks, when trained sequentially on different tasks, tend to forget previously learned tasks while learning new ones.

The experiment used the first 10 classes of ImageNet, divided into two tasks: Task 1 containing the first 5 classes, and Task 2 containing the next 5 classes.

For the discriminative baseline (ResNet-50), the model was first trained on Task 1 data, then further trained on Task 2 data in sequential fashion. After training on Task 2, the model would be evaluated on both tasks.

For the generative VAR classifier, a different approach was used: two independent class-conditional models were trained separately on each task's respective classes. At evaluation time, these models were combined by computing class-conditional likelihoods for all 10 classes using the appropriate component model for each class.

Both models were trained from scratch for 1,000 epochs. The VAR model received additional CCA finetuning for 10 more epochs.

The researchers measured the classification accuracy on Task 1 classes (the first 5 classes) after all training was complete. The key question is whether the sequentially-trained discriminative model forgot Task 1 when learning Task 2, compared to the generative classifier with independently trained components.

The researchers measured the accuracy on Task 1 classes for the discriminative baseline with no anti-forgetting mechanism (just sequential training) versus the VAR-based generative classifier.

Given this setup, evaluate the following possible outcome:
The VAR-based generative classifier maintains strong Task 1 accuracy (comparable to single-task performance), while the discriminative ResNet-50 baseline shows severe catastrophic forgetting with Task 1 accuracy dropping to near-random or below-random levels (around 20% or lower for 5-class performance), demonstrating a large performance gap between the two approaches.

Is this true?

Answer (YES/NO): YES